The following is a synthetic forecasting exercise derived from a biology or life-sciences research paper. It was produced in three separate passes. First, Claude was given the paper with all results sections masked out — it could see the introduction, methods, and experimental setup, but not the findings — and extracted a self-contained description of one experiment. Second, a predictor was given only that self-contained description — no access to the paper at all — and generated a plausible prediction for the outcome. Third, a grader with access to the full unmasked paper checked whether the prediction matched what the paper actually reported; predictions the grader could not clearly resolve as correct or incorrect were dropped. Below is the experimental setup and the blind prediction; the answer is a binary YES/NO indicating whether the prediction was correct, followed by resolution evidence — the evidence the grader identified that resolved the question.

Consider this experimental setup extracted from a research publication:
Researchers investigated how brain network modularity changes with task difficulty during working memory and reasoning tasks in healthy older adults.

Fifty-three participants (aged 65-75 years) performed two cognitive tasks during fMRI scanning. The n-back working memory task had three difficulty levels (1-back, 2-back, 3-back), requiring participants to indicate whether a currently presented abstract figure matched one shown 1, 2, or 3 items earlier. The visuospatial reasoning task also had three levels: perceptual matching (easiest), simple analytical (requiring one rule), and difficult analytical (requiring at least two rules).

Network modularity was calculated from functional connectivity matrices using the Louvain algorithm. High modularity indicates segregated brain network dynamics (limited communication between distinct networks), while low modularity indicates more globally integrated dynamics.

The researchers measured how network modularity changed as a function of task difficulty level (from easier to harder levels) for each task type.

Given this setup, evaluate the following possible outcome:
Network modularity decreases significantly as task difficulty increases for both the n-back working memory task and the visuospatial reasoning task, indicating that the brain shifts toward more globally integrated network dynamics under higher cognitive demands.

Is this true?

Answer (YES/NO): NO